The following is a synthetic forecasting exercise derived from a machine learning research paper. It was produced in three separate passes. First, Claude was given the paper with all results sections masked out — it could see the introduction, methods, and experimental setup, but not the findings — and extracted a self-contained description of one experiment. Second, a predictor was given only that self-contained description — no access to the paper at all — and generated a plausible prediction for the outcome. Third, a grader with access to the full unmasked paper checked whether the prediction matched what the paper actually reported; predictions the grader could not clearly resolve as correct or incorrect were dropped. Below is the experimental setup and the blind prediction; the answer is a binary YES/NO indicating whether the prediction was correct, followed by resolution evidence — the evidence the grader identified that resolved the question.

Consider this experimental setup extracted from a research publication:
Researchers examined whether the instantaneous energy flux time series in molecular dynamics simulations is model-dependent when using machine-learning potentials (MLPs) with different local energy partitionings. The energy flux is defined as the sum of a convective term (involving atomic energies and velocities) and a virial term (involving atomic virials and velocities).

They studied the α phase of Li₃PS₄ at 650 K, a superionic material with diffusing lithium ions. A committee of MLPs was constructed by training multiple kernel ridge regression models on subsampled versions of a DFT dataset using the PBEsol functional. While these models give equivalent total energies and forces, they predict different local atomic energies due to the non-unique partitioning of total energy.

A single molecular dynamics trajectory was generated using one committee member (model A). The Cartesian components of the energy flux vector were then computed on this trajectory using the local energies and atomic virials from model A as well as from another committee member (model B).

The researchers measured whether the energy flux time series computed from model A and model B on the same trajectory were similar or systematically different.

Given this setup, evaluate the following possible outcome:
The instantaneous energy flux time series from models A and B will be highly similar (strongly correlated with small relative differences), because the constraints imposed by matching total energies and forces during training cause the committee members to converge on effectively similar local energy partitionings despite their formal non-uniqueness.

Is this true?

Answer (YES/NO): NO